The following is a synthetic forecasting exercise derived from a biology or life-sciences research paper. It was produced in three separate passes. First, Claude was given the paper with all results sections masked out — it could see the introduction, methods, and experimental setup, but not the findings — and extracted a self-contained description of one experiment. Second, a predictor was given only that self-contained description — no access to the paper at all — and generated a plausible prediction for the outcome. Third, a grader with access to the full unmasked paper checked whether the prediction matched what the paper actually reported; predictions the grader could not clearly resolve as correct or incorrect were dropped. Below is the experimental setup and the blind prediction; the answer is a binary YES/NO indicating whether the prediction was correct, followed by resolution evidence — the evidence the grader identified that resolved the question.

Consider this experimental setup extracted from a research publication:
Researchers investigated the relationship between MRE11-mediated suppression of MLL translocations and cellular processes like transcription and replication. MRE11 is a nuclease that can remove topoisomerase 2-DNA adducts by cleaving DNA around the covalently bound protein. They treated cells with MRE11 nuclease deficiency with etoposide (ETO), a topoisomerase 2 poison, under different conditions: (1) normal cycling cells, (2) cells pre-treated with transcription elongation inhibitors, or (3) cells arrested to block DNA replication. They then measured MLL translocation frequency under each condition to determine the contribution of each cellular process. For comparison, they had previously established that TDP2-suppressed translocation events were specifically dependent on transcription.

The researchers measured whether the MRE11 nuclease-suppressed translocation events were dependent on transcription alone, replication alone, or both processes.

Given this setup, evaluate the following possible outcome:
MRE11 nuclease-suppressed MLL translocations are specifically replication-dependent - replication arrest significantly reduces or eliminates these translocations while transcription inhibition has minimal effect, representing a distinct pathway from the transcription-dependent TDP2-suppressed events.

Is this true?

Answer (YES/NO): NO